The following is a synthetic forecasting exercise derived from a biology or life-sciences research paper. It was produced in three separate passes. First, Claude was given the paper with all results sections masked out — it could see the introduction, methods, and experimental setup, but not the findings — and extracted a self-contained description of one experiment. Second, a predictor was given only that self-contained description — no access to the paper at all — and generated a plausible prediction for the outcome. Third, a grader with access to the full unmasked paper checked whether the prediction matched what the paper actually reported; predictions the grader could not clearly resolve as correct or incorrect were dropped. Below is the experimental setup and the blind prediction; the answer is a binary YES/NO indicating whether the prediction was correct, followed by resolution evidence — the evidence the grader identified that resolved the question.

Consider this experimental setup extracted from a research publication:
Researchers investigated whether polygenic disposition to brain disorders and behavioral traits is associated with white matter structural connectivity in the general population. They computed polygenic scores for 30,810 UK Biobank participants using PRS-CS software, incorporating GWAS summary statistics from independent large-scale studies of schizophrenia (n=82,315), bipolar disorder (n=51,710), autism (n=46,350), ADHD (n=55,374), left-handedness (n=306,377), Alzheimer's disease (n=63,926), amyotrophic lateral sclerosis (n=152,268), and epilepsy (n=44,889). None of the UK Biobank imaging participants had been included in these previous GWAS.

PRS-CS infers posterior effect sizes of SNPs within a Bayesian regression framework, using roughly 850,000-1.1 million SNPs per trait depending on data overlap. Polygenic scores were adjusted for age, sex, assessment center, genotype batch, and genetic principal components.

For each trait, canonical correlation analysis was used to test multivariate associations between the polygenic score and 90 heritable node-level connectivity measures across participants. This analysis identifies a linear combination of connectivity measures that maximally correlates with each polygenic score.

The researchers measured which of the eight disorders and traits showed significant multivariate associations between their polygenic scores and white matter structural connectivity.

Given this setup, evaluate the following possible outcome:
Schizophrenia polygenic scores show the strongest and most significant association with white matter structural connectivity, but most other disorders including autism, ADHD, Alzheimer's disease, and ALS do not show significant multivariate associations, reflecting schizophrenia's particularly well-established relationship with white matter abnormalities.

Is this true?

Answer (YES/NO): NO